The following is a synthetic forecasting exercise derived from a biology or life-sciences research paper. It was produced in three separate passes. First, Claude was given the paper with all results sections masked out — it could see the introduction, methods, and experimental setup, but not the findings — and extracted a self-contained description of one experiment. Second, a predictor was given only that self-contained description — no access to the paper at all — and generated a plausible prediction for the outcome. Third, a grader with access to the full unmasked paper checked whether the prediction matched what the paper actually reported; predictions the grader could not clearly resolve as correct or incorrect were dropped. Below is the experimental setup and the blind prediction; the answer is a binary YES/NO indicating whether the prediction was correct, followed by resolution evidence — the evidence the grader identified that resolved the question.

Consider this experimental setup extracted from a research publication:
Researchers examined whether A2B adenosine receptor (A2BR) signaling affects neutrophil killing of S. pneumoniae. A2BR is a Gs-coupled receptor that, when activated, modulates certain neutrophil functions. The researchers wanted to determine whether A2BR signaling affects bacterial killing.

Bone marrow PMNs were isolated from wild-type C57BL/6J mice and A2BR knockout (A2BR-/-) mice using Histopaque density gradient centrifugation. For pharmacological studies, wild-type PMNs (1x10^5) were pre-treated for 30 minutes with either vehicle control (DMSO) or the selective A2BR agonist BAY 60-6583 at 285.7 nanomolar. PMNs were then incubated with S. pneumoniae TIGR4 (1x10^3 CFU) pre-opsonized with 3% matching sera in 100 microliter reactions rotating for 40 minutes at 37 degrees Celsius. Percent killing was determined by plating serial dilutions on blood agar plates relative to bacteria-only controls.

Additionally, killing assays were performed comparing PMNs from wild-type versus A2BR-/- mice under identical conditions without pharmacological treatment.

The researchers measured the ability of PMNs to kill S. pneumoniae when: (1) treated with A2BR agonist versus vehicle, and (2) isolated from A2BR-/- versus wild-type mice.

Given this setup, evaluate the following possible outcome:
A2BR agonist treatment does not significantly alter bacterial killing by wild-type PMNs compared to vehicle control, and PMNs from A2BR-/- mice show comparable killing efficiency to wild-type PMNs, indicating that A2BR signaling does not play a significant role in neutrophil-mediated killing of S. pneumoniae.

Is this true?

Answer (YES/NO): NO